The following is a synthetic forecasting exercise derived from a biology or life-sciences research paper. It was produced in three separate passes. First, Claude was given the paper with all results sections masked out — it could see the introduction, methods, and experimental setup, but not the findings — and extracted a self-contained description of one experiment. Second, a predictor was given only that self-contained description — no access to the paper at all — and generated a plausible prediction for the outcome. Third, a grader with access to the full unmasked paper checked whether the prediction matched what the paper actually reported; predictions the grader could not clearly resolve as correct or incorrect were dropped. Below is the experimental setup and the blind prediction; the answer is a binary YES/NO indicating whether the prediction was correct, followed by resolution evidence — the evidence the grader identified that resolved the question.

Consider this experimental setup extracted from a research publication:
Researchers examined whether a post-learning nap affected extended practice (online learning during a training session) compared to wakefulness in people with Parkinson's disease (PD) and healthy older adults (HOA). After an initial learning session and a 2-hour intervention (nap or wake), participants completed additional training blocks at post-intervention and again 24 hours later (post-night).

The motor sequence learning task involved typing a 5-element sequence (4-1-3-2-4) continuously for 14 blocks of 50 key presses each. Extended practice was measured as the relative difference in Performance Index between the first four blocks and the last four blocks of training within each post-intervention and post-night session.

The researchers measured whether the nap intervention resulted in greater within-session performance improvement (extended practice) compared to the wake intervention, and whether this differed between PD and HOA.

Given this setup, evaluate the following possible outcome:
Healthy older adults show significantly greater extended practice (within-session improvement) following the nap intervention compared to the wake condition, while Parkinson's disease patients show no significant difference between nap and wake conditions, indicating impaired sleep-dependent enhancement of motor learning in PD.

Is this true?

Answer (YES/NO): NO